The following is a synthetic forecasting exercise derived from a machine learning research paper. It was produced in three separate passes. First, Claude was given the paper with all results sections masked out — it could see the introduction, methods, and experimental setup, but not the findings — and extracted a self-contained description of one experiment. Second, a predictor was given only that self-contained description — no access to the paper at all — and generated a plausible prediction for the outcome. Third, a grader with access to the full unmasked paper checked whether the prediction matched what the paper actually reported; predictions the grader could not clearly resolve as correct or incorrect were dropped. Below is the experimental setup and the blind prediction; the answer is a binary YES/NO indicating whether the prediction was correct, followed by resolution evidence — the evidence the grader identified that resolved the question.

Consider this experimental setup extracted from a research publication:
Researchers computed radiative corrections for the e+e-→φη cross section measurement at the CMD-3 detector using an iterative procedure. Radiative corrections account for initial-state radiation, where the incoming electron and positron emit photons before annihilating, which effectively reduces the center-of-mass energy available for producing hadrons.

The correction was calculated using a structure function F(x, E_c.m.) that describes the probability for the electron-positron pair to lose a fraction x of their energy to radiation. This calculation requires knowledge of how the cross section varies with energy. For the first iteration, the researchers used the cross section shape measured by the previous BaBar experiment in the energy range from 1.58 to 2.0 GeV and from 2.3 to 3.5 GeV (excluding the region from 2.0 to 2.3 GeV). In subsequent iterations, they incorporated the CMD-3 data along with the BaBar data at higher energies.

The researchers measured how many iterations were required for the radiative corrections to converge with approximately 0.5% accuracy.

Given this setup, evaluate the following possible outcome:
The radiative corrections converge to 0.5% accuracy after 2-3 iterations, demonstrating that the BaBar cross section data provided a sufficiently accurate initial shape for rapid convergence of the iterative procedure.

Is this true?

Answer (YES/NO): NO